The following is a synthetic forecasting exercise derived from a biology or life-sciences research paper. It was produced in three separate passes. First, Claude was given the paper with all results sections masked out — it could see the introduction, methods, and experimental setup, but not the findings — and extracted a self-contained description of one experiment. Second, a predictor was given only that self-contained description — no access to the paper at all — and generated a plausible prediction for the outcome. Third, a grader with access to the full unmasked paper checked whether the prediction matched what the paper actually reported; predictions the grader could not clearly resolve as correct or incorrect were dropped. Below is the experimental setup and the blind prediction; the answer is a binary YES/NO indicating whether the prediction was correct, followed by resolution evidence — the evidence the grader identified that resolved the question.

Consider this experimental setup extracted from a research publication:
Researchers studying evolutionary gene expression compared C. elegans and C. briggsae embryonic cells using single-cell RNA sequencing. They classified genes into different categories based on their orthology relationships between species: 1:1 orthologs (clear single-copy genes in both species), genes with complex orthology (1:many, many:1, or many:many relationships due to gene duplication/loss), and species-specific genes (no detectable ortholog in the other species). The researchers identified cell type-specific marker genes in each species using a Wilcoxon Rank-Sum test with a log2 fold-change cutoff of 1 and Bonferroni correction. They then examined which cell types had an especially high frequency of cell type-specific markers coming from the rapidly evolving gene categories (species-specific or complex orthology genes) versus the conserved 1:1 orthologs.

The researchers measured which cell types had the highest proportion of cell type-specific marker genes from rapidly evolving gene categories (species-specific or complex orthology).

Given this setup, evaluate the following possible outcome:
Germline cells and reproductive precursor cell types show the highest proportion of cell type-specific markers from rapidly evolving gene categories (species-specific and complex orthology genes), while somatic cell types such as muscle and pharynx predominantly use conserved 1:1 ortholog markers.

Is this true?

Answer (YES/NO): NO